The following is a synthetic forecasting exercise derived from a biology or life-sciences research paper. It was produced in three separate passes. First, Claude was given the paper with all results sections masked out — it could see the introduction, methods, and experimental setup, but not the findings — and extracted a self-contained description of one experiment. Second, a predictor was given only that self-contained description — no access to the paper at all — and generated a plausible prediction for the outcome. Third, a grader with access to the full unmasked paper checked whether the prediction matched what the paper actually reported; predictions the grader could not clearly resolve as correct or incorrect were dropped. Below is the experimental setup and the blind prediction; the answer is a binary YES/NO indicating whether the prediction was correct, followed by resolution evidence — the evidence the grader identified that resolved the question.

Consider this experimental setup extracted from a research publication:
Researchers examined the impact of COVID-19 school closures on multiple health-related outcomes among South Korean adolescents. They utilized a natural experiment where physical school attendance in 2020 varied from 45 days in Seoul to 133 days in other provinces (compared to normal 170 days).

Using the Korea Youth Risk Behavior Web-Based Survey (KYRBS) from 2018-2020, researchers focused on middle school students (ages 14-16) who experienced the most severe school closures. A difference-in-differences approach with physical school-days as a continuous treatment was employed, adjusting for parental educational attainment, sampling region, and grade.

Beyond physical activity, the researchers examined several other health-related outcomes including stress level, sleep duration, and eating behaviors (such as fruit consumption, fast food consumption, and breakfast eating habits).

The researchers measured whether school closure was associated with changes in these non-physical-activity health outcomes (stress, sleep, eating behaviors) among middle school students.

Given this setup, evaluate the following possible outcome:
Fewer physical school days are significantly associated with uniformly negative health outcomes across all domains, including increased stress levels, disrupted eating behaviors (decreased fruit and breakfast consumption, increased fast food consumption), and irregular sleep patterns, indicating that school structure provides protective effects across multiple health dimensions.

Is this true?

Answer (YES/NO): NO